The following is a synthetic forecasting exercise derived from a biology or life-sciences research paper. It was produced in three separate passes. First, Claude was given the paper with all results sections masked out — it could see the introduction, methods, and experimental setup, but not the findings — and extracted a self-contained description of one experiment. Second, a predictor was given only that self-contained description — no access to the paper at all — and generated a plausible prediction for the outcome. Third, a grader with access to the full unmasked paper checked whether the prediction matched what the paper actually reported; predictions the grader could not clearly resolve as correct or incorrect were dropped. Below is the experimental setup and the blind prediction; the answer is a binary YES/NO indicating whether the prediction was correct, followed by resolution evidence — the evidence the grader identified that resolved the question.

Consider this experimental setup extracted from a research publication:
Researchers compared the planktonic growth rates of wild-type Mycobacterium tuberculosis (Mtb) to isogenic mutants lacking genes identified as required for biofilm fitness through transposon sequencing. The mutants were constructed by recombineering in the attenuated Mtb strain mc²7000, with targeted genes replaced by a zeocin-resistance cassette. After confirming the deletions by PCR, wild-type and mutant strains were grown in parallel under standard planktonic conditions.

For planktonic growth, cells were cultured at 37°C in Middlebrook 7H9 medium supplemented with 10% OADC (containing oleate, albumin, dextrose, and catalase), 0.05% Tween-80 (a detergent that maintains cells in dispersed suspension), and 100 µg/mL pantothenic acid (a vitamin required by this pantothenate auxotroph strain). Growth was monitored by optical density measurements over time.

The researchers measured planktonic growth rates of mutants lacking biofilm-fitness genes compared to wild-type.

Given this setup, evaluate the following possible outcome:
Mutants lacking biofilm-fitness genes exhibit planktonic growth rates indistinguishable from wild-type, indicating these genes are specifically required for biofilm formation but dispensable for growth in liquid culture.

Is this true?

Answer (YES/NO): NO